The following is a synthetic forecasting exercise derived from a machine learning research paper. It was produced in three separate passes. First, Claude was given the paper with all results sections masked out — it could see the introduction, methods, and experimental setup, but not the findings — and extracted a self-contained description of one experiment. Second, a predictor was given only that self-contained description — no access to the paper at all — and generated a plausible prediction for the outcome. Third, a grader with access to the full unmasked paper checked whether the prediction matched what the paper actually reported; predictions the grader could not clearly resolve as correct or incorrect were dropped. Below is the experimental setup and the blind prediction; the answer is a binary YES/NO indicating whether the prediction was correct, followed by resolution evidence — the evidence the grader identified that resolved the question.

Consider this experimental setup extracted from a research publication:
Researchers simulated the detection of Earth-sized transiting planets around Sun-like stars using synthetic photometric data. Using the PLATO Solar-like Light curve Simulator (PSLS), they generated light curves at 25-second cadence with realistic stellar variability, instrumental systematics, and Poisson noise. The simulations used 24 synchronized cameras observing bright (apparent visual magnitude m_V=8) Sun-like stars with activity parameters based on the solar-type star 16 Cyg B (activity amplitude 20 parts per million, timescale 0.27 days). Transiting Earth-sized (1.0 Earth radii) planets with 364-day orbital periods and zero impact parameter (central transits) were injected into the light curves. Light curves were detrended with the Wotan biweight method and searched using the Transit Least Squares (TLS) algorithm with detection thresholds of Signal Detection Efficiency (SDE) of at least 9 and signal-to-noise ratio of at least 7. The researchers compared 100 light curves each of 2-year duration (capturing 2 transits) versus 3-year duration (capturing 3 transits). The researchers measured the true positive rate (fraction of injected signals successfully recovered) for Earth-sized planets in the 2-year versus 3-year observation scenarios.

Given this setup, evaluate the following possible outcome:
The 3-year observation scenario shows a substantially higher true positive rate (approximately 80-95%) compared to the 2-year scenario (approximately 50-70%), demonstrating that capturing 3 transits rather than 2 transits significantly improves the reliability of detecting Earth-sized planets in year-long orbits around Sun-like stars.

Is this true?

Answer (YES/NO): NO